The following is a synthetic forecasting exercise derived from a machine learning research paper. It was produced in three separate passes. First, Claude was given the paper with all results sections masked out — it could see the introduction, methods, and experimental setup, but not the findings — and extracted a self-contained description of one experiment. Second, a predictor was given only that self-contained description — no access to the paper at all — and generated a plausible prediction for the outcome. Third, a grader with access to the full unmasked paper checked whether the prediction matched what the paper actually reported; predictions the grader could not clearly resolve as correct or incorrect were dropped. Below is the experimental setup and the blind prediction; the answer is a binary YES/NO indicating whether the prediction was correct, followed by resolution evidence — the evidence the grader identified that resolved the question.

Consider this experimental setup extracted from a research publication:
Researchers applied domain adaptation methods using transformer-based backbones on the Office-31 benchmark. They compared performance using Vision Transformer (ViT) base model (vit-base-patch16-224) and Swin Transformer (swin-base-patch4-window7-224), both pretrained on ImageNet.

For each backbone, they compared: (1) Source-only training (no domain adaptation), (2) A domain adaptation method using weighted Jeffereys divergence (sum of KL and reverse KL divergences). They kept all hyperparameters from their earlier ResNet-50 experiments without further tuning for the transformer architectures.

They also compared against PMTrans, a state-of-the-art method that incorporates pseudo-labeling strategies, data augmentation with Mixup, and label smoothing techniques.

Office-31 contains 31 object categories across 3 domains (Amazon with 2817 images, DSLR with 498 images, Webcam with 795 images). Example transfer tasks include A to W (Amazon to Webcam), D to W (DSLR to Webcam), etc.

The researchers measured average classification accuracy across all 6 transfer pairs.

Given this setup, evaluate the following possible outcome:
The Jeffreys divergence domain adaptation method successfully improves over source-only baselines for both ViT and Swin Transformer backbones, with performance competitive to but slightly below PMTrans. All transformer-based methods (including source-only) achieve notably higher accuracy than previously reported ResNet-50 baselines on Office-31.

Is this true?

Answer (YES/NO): YES